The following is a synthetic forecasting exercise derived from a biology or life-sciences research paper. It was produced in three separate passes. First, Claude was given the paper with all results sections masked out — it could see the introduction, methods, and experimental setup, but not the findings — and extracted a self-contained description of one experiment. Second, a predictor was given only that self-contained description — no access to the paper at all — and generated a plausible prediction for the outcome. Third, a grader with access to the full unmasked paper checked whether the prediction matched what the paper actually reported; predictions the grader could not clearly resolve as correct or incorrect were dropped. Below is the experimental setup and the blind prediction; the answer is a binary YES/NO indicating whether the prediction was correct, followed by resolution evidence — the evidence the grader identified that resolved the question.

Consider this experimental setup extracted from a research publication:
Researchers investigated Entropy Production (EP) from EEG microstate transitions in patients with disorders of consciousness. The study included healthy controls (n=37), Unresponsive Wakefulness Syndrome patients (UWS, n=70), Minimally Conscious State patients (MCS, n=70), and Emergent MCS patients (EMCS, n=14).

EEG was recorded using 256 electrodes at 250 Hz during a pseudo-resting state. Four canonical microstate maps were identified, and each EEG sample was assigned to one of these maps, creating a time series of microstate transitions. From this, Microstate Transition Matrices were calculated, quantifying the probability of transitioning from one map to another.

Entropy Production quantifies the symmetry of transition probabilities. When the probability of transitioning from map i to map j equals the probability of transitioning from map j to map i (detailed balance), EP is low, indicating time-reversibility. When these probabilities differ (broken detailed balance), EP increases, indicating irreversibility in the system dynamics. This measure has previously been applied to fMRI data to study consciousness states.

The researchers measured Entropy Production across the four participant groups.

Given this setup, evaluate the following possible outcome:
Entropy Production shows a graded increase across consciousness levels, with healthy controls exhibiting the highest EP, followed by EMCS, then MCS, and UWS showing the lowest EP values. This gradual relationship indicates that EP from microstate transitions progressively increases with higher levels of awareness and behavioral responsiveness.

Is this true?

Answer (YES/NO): NO